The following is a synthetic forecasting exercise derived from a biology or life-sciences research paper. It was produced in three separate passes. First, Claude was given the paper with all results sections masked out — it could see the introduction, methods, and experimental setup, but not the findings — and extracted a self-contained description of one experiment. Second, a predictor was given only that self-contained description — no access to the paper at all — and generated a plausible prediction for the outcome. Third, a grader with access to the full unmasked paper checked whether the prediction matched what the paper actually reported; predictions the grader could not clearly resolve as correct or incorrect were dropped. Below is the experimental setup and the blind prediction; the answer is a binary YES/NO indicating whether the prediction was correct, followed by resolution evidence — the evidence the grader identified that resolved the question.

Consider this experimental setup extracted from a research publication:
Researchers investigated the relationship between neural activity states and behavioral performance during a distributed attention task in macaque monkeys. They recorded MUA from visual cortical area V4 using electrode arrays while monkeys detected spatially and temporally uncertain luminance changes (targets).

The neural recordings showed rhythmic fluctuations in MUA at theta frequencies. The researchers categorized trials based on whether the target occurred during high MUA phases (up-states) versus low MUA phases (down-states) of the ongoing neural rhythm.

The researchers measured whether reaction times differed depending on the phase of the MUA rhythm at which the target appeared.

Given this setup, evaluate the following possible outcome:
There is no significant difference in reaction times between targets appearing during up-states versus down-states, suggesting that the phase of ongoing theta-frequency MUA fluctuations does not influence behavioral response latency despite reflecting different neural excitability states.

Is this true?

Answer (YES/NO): NO